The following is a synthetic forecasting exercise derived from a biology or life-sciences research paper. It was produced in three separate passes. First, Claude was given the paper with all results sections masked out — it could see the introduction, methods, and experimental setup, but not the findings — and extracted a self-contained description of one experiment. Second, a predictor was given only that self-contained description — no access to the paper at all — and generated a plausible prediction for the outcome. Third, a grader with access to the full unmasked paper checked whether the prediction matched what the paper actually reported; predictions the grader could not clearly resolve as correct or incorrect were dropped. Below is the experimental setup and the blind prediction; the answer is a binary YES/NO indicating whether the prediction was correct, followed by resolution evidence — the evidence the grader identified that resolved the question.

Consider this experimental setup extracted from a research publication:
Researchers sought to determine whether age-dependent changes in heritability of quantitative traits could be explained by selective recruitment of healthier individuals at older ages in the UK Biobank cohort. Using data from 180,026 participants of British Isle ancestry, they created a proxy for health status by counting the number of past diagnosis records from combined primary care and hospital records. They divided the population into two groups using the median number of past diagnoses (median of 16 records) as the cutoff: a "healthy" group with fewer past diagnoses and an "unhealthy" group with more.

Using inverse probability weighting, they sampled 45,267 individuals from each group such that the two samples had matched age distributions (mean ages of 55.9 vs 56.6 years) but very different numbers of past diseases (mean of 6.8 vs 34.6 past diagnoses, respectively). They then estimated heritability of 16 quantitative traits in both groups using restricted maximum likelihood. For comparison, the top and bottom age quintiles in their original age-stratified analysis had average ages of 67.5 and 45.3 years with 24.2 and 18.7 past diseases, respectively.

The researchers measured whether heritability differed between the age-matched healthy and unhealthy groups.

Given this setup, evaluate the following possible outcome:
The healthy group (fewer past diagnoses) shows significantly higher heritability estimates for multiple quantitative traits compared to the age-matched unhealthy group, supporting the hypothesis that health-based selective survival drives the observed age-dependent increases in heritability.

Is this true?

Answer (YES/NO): NO